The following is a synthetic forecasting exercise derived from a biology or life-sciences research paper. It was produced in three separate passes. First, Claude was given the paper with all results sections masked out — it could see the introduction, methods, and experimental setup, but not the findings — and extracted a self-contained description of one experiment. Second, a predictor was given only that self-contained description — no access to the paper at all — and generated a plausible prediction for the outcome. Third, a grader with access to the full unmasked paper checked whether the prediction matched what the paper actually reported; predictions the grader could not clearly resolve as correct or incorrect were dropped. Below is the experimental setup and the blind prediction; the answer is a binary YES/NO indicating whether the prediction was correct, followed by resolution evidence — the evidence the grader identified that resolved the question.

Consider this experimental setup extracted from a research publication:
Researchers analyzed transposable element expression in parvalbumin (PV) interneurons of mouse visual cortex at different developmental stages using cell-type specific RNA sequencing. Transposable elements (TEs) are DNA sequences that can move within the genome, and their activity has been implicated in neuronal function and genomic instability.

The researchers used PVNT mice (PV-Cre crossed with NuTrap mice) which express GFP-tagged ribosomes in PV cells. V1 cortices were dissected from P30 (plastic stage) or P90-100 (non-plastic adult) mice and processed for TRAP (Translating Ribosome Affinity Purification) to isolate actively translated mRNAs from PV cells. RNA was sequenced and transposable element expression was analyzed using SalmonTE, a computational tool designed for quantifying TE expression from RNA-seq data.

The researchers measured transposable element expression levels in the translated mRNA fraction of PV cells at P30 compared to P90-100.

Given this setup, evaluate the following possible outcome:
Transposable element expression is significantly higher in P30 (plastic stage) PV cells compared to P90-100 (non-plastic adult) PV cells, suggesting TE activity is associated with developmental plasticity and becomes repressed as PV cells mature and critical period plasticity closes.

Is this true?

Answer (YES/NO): YES